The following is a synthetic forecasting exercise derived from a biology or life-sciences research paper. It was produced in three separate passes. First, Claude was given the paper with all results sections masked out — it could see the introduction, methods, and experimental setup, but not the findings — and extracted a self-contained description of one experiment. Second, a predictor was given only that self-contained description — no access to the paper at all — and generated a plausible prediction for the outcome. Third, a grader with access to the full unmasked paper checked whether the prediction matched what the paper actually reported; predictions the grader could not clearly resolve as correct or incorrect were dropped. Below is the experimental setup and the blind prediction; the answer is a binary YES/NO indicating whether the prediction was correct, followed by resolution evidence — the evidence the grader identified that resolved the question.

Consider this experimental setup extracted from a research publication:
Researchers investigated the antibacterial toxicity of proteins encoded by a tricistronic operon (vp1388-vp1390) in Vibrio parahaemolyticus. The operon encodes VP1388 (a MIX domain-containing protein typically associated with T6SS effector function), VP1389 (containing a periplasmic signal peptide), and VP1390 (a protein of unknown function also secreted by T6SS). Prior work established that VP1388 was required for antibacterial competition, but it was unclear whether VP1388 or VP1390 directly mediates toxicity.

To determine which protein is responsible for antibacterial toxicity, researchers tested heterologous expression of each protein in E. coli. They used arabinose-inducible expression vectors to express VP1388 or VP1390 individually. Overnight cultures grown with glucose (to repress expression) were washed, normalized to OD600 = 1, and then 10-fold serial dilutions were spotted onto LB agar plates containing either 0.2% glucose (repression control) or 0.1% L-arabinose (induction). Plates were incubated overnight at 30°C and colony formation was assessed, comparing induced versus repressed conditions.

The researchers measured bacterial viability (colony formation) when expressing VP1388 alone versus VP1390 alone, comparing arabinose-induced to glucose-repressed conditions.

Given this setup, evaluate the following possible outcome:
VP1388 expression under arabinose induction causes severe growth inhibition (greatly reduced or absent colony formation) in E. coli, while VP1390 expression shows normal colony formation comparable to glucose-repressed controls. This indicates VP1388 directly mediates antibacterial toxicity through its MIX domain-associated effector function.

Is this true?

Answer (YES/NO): NO